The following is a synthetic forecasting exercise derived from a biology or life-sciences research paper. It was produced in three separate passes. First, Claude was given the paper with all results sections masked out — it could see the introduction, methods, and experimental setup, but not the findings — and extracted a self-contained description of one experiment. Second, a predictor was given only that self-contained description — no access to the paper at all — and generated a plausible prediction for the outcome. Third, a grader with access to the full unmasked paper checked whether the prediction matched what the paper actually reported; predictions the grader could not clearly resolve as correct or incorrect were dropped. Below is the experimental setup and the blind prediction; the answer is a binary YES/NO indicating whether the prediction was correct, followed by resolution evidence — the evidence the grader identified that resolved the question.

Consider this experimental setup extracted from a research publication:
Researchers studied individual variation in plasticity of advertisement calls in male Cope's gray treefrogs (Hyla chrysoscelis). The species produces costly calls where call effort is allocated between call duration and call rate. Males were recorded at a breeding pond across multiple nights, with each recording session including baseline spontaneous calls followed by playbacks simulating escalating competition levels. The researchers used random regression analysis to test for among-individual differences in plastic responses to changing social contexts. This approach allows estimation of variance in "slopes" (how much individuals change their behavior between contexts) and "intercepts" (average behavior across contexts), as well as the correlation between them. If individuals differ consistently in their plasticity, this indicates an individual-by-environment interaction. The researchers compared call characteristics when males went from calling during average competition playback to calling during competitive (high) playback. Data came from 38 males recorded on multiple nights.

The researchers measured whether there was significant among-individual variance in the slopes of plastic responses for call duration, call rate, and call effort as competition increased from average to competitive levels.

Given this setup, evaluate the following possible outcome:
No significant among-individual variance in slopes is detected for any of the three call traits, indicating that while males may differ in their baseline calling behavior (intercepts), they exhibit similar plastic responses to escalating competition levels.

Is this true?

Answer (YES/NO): YES